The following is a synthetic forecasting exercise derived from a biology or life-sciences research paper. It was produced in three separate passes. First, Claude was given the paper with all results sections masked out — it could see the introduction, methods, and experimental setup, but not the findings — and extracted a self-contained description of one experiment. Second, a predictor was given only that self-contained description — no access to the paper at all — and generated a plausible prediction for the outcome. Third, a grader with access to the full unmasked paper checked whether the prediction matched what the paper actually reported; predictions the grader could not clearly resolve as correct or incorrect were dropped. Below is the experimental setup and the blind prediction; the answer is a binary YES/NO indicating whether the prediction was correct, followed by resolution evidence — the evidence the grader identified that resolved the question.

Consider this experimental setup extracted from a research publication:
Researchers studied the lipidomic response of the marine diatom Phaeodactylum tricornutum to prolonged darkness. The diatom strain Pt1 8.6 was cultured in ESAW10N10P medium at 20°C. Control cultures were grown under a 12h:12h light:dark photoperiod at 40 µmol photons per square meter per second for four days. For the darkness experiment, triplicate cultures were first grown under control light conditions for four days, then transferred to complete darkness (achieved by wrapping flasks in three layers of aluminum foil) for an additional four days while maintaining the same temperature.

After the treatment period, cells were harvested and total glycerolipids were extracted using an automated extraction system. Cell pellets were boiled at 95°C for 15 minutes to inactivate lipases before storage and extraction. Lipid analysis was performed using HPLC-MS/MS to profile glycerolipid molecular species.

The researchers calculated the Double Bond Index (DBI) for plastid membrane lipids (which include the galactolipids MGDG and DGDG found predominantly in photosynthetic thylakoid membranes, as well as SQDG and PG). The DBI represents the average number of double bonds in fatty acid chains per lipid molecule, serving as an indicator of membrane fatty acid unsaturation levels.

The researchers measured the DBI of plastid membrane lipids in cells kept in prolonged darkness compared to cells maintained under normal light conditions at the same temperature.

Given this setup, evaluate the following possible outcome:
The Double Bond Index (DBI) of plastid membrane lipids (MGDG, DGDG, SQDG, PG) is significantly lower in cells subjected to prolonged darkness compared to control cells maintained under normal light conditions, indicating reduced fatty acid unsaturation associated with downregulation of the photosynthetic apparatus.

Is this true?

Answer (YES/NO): NO